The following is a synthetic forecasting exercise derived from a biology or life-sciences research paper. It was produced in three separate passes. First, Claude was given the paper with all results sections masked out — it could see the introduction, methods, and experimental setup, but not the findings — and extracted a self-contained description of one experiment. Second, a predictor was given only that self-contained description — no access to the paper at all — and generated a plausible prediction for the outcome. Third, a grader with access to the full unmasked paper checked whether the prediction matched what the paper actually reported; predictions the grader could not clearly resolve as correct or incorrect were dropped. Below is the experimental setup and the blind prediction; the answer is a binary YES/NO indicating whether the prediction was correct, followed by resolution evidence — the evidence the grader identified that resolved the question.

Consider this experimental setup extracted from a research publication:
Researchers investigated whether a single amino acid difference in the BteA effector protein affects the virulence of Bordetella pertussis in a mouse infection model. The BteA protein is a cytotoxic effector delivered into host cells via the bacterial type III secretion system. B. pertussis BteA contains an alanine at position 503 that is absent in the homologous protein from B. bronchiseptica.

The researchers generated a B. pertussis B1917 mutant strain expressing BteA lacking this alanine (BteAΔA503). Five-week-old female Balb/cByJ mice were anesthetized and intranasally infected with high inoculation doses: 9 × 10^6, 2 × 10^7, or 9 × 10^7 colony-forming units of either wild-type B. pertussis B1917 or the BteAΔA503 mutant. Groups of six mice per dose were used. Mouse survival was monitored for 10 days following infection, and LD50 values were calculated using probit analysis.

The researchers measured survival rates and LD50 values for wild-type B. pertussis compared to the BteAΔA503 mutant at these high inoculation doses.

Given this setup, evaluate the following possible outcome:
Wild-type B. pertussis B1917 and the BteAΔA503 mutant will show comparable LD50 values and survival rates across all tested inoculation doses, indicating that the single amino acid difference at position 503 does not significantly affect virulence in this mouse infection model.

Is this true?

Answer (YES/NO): NO